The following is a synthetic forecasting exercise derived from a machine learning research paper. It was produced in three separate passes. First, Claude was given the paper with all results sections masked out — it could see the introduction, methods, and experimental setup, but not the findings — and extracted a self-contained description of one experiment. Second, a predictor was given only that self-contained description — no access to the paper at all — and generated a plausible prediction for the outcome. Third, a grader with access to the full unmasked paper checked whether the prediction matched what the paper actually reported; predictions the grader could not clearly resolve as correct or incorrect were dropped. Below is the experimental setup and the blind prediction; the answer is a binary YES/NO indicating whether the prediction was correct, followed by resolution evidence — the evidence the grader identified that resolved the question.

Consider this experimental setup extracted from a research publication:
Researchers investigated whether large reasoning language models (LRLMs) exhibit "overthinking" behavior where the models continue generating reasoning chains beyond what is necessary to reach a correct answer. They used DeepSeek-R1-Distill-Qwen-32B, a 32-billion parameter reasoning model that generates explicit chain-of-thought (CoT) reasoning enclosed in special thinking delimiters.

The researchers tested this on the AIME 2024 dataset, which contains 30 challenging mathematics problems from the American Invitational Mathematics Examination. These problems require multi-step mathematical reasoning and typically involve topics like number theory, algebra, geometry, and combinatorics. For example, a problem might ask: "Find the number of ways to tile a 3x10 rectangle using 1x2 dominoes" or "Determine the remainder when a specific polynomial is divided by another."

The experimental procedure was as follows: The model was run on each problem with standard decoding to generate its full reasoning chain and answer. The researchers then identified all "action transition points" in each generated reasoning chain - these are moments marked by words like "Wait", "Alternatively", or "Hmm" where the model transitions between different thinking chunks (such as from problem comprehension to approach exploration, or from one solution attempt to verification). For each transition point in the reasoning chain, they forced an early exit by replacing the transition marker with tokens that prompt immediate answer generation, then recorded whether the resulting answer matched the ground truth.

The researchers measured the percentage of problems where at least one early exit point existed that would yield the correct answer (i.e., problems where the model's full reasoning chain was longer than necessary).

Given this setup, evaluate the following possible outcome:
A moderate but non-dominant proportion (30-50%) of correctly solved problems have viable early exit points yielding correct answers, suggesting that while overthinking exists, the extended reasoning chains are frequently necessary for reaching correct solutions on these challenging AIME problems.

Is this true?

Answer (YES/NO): NO